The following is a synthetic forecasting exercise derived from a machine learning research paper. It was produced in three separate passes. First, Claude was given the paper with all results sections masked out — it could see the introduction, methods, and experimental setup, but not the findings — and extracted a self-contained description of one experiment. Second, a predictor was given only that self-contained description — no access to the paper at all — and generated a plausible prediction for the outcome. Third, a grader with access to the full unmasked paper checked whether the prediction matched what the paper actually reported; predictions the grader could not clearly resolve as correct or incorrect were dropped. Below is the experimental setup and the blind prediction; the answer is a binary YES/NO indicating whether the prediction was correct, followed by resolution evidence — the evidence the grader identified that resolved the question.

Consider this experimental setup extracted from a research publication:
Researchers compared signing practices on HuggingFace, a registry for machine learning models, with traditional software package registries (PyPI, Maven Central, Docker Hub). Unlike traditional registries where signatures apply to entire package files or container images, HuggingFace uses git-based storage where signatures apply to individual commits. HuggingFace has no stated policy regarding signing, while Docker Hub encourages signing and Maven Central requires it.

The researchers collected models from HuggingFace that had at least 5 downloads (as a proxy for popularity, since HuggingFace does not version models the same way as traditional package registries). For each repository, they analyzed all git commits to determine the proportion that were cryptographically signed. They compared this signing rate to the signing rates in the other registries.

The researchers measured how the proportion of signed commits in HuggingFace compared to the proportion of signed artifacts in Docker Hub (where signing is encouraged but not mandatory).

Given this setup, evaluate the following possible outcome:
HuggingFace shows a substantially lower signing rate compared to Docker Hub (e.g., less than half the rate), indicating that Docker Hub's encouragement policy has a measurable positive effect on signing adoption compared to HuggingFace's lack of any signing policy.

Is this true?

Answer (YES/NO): YES